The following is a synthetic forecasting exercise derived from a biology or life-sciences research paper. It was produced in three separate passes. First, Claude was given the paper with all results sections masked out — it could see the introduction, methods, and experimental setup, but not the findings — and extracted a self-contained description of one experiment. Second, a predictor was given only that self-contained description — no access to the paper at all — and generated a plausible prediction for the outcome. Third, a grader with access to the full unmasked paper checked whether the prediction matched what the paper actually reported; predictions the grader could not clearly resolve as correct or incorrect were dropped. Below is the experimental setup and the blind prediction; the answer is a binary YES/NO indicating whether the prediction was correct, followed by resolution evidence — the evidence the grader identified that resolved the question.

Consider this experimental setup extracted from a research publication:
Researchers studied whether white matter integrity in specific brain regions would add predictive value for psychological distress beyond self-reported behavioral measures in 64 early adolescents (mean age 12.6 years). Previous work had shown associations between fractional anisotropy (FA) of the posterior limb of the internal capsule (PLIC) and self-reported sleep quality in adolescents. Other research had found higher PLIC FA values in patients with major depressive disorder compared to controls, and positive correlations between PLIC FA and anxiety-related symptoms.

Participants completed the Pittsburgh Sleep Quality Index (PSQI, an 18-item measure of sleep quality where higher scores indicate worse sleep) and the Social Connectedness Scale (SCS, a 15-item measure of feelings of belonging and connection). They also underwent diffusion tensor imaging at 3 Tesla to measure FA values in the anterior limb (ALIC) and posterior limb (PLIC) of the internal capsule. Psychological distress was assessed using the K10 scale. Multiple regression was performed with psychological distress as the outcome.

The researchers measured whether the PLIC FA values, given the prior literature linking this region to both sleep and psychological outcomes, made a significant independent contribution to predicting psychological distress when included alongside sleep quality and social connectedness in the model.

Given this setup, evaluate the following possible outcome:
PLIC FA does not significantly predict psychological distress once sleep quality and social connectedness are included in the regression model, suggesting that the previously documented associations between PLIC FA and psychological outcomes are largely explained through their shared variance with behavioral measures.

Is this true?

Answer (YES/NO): YES